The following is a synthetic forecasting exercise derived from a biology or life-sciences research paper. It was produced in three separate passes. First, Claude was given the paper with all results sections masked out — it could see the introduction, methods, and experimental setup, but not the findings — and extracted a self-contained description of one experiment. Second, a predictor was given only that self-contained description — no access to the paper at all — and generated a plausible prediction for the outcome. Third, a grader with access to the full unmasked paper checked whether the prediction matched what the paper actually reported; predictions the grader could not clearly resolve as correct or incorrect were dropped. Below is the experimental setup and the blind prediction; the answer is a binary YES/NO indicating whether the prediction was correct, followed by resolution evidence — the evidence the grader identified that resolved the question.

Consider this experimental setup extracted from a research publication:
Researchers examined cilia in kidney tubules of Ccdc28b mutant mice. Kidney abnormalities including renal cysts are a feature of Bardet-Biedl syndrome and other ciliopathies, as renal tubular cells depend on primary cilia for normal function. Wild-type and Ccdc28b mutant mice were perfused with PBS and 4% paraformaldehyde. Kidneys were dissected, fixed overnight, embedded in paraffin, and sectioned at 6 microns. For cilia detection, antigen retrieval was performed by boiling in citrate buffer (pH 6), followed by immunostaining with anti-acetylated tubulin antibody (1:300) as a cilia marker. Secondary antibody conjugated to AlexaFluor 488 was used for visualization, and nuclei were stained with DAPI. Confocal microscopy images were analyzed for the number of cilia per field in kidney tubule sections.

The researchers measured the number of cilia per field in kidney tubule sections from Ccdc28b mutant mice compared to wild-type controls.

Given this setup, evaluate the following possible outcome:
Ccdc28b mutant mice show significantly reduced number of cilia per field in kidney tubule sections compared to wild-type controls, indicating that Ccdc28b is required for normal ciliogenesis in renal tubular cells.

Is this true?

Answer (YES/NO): NO